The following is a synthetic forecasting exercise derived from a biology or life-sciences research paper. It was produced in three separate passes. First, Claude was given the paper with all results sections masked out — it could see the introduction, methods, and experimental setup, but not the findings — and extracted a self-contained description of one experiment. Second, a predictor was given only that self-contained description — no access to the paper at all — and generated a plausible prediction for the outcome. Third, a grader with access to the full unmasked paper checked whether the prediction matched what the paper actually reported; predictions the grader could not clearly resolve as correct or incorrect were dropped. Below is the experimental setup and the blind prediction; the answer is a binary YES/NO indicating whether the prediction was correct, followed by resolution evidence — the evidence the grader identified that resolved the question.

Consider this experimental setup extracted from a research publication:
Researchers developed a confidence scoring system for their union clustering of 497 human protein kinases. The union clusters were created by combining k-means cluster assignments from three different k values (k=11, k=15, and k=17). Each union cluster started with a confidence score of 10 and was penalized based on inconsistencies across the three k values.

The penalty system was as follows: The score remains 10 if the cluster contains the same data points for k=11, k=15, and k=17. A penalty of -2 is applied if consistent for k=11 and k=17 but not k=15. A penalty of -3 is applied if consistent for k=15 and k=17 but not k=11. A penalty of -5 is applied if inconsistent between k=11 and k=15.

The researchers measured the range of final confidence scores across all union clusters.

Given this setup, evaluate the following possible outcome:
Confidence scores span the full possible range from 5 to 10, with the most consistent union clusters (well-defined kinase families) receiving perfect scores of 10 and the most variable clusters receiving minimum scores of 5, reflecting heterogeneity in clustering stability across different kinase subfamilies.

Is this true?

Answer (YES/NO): YES